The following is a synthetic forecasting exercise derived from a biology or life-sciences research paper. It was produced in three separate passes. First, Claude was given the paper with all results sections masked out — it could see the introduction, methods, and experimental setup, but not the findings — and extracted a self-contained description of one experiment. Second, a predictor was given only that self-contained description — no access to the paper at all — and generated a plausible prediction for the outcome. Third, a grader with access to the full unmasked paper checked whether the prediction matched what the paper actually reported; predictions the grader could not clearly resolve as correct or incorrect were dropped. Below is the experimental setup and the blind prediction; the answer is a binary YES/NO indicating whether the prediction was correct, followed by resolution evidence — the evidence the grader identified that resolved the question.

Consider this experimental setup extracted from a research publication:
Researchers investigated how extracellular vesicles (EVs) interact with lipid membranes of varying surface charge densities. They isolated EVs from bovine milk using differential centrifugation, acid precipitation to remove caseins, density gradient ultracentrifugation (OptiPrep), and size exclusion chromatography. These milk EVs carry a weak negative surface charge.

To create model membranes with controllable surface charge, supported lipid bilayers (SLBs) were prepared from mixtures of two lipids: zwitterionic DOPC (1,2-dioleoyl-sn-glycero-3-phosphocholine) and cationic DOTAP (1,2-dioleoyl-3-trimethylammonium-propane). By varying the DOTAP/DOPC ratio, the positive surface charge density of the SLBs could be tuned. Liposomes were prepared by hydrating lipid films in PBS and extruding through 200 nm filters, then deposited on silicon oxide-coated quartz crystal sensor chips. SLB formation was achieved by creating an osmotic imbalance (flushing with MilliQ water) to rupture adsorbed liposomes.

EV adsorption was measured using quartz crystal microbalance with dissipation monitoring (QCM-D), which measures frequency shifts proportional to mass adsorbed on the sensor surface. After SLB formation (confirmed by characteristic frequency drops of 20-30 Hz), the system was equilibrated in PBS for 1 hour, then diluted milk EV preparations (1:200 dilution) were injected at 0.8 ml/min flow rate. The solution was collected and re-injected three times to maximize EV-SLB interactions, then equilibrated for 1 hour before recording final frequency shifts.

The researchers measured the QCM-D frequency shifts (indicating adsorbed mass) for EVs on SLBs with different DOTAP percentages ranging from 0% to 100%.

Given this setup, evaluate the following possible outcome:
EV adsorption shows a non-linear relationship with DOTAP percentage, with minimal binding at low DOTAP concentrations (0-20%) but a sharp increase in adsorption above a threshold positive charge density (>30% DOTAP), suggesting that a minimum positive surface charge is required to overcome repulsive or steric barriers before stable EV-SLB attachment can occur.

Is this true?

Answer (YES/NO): YES